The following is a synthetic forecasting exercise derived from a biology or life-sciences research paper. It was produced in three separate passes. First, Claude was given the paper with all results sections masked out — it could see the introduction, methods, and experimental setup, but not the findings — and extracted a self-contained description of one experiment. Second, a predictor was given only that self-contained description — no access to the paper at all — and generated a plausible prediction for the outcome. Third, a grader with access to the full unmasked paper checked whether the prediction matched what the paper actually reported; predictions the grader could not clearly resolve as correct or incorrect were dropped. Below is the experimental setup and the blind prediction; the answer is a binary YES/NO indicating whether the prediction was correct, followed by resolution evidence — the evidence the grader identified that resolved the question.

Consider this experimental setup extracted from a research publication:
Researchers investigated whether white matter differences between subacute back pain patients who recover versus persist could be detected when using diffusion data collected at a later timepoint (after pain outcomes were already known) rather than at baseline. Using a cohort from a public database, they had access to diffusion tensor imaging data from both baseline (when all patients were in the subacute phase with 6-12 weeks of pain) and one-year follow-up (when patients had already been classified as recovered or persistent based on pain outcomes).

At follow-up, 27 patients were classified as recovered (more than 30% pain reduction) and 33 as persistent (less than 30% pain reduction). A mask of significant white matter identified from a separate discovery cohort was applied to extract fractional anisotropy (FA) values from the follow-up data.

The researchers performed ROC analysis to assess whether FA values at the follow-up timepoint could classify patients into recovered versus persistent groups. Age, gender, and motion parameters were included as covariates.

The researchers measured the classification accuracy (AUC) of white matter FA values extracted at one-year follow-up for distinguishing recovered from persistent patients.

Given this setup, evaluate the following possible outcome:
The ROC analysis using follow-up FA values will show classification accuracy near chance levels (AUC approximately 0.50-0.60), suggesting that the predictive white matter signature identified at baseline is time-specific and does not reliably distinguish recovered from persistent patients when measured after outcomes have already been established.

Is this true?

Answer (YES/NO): NO